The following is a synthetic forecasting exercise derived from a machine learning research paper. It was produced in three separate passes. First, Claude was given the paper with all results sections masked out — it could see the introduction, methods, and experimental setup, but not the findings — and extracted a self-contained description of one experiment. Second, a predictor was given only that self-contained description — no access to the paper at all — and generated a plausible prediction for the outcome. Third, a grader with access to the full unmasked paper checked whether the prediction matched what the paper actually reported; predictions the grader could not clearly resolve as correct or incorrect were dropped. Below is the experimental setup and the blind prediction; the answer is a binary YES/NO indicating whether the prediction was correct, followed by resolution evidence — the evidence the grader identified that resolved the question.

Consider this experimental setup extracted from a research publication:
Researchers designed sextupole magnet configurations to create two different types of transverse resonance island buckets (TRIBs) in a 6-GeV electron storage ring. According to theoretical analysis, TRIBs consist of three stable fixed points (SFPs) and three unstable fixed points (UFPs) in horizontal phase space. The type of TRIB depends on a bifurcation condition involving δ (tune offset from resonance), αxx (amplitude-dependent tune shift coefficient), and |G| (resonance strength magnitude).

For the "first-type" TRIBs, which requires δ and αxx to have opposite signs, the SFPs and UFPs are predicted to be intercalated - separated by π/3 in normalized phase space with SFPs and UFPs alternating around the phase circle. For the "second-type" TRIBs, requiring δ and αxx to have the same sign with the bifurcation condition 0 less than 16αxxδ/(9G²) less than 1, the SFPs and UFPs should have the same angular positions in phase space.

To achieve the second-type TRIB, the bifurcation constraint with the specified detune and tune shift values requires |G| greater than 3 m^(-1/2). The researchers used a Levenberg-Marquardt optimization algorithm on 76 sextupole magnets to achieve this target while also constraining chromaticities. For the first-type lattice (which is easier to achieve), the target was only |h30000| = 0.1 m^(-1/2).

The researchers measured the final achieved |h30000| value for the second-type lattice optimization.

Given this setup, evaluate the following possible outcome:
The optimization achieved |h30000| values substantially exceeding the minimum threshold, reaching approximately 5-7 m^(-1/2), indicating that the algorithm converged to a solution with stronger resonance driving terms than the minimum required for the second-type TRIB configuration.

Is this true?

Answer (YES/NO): NO